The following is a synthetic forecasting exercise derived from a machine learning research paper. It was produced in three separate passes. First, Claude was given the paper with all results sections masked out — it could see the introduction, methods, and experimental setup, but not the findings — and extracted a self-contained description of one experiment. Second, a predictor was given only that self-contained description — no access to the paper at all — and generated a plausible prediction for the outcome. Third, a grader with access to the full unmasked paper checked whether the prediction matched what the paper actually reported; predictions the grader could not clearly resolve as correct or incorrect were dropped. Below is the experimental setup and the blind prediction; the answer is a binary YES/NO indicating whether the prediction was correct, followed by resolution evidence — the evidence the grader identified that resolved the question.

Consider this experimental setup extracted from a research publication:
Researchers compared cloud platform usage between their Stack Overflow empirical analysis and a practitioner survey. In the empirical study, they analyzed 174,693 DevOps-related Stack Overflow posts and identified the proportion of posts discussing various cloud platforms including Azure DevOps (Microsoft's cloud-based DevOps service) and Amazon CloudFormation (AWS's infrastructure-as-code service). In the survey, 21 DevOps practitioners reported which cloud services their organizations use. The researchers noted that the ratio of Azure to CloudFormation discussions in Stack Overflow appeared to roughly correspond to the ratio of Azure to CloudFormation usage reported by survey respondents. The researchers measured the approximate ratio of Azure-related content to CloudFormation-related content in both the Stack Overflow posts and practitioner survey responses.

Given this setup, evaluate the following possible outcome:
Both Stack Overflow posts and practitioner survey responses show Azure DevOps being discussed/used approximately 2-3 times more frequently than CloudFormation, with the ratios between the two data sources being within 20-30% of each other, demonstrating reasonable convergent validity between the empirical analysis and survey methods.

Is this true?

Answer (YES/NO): YES